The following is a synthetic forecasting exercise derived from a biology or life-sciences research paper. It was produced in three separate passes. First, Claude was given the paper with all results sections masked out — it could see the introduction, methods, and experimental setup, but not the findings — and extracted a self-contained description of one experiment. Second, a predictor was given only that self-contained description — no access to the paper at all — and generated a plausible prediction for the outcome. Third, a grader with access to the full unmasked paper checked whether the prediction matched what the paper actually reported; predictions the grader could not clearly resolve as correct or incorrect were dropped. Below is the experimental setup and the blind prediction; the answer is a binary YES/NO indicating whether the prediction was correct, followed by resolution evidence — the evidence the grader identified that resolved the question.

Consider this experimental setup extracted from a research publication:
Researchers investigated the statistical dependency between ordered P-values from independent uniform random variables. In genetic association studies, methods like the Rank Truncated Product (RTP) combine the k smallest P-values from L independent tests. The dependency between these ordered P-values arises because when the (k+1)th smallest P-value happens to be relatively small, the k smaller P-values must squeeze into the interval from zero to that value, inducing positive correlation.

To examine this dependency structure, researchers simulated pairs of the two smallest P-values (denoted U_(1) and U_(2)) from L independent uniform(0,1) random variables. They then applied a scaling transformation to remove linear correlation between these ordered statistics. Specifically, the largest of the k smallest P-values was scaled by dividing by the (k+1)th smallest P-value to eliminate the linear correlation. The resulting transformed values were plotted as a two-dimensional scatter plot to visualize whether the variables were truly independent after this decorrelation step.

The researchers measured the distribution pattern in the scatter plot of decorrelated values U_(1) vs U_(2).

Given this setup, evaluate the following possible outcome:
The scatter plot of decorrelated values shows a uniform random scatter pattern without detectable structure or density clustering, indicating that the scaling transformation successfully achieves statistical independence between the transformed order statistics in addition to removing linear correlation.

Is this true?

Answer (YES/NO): NO